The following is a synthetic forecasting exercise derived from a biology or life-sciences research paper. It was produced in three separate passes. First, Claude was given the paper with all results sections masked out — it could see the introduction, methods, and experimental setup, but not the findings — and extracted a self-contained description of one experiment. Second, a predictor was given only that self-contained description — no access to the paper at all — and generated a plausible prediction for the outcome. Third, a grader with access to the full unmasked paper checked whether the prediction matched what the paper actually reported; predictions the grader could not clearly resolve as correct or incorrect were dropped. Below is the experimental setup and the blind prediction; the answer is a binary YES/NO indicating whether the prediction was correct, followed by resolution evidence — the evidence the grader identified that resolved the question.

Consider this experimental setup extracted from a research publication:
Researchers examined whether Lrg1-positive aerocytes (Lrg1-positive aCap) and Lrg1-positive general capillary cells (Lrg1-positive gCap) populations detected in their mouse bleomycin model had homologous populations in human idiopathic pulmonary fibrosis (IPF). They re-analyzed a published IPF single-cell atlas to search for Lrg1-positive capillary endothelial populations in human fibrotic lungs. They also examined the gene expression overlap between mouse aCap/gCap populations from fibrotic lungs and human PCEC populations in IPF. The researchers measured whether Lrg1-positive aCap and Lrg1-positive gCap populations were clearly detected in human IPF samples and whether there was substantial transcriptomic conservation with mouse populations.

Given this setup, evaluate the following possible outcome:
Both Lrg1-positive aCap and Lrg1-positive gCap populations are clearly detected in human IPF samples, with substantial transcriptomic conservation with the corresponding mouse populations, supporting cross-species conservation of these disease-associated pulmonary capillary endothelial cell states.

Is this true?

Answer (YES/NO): NO